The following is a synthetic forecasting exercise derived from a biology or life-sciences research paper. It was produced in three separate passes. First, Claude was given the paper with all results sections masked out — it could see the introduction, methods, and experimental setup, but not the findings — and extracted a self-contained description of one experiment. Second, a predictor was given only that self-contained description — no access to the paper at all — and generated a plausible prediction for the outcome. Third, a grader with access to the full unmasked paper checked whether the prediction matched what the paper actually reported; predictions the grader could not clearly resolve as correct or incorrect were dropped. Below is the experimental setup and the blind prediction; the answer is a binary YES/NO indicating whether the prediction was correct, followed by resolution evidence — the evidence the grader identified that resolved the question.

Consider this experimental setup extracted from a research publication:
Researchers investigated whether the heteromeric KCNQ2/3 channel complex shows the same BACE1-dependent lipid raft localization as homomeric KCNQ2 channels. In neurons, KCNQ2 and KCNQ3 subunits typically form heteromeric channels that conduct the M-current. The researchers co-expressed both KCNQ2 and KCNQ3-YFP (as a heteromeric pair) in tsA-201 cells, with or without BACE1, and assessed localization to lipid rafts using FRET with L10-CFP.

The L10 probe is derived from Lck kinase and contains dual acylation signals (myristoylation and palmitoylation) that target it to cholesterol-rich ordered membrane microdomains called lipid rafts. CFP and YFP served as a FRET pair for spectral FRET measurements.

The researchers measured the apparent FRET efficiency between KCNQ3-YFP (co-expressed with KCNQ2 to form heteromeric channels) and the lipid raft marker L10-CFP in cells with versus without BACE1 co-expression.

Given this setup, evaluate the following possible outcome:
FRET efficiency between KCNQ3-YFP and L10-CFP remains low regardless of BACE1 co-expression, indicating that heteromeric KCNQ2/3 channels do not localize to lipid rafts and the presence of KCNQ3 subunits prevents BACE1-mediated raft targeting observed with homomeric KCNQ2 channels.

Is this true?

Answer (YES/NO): NO